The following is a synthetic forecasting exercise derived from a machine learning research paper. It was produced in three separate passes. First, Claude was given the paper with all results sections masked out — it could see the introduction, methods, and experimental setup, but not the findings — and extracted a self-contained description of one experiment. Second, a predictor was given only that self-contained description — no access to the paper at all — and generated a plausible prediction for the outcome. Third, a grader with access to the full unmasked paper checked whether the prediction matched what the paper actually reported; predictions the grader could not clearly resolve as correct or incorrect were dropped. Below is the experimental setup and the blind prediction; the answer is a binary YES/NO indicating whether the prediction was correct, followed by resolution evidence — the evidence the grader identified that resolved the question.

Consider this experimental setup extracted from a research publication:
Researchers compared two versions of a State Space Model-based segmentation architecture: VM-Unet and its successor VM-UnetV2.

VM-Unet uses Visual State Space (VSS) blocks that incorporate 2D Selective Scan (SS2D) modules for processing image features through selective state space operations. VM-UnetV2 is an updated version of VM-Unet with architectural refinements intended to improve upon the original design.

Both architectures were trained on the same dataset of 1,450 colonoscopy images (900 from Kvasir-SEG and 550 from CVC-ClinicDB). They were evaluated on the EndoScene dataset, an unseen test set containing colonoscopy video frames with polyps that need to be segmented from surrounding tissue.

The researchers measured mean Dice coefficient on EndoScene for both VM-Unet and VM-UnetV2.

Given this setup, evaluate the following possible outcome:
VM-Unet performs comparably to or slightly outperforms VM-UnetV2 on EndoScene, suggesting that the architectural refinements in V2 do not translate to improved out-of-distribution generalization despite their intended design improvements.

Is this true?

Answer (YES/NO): NO